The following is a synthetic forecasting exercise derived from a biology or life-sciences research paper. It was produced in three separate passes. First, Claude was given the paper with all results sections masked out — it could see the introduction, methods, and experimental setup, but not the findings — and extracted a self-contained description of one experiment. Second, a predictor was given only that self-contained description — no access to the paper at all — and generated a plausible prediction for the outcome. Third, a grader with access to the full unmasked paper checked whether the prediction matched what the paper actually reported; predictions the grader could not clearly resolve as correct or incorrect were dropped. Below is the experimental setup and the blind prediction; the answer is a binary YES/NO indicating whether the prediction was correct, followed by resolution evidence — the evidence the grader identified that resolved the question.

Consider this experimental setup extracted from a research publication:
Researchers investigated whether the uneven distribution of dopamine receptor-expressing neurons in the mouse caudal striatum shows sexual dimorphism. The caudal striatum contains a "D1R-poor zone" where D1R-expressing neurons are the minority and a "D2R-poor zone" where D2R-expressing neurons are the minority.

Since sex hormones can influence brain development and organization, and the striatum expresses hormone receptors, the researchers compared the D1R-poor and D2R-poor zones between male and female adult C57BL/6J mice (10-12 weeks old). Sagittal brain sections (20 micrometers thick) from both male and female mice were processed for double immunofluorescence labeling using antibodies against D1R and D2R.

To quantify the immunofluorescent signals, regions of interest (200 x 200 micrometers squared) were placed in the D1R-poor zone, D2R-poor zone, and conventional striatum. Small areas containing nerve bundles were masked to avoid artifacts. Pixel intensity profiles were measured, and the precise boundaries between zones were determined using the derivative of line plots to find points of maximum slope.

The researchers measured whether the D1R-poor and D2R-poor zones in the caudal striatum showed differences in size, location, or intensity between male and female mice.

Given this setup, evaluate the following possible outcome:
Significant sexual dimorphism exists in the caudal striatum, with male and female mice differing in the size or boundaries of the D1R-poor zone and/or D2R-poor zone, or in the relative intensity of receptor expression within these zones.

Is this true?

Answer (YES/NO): NO